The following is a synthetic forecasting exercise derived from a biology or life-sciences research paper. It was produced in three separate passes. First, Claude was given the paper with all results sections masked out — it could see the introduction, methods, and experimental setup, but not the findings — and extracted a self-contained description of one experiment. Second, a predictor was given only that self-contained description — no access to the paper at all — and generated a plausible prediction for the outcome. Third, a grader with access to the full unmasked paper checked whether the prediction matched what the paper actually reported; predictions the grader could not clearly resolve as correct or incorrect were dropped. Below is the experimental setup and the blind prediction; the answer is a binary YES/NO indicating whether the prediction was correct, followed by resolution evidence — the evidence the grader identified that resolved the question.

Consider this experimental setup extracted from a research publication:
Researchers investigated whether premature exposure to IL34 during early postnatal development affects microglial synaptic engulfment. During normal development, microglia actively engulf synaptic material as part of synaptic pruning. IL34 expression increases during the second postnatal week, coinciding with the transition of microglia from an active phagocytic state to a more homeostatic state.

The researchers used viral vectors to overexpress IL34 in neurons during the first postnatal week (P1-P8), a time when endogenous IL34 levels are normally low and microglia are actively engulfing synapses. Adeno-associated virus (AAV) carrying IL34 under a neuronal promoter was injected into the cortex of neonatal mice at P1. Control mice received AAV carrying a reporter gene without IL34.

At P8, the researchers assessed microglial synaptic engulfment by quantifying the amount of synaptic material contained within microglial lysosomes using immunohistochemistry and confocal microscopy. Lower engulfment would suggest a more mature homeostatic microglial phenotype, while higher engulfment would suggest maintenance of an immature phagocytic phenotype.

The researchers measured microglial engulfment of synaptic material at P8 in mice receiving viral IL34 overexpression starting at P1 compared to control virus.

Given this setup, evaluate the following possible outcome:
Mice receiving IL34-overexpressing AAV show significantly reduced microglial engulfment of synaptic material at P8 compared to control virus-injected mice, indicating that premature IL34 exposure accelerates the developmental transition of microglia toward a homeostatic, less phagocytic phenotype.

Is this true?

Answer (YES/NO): YES